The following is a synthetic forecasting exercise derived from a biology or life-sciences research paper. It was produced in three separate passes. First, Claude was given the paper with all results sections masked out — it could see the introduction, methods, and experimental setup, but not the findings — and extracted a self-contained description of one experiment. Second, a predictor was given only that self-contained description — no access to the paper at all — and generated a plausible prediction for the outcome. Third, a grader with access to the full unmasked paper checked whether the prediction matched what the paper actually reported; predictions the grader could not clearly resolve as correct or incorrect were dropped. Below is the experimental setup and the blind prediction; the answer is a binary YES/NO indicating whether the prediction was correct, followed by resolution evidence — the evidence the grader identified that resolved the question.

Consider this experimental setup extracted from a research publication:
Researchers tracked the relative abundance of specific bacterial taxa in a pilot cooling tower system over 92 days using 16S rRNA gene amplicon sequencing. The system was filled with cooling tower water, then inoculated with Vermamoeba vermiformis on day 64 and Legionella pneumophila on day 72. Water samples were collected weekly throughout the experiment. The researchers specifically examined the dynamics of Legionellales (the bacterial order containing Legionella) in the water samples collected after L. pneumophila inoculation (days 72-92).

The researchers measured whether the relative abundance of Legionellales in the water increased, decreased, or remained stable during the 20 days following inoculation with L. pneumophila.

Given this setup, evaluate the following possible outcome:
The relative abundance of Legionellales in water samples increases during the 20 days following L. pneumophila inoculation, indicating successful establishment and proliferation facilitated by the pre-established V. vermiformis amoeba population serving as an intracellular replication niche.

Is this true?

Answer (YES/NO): NO